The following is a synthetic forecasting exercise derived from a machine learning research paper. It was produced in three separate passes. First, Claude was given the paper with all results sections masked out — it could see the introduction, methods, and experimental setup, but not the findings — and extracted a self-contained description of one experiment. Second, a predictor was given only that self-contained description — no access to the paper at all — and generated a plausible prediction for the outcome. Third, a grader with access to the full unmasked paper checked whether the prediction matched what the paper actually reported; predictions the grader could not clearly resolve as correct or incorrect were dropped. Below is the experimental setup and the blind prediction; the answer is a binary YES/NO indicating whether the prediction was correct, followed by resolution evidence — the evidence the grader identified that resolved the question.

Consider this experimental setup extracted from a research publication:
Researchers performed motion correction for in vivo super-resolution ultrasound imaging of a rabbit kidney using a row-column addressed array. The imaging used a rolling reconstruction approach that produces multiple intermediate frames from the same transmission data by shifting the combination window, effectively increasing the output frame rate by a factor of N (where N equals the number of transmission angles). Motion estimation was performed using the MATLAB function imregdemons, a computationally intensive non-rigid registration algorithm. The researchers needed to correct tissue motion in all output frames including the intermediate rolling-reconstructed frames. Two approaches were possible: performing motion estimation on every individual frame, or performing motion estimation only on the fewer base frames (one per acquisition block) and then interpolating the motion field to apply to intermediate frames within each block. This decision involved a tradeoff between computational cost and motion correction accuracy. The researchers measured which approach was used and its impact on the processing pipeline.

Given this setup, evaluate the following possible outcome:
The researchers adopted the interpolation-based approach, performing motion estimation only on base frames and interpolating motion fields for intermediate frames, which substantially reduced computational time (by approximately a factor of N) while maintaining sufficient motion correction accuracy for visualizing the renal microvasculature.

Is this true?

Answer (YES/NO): YES